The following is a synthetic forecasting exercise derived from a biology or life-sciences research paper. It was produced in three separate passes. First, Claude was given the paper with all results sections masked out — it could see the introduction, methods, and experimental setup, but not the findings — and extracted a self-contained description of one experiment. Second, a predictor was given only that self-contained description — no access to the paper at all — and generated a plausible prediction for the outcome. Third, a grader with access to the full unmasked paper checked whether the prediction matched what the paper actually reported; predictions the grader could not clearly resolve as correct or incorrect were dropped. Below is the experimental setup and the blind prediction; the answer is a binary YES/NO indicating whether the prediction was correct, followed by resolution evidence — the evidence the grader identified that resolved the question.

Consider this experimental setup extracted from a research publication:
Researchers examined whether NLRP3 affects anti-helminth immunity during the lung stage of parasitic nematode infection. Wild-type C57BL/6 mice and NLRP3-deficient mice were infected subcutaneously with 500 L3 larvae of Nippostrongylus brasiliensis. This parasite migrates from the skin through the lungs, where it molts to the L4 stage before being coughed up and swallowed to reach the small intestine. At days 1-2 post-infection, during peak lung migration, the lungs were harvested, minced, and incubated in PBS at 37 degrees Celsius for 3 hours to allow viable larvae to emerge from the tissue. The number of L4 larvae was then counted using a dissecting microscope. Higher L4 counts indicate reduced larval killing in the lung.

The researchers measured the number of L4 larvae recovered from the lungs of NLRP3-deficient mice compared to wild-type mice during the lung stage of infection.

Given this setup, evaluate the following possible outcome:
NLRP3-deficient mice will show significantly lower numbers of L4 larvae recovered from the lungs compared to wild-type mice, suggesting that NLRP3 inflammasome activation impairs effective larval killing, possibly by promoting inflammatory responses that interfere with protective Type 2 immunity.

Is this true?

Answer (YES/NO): NO